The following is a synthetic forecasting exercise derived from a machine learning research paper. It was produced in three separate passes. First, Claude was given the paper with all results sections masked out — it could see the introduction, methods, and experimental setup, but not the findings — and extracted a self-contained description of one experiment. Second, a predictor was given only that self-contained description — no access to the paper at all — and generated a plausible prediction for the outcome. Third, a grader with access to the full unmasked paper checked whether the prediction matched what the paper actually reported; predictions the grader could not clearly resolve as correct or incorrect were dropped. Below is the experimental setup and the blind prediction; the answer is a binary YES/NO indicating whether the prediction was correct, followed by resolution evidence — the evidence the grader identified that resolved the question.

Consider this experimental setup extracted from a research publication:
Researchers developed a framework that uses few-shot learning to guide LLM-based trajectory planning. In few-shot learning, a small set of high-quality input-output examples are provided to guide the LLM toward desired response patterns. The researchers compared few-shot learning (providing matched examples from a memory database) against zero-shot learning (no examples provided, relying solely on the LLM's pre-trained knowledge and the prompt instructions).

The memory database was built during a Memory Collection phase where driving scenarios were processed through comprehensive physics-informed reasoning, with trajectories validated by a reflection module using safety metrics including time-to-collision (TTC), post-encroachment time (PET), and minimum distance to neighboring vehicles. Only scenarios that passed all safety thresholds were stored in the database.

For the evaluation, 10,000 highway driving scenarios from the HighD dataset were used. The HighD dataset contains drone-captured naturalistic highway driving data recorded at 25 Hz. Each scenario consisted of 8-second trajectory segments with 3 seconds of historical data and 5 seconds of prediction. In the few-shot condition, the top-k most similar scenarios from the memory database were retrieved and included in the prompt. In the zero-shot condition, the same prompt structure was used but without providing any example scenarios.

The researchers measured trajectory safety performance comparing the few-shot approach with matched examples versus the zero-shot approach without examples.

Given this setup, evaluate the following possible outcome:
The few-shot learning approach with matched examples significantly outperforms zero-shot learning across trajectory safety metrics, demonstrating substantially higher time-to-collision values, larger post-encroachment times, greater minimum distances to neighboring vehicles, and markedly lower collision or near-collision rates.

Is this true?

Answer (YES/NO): YES